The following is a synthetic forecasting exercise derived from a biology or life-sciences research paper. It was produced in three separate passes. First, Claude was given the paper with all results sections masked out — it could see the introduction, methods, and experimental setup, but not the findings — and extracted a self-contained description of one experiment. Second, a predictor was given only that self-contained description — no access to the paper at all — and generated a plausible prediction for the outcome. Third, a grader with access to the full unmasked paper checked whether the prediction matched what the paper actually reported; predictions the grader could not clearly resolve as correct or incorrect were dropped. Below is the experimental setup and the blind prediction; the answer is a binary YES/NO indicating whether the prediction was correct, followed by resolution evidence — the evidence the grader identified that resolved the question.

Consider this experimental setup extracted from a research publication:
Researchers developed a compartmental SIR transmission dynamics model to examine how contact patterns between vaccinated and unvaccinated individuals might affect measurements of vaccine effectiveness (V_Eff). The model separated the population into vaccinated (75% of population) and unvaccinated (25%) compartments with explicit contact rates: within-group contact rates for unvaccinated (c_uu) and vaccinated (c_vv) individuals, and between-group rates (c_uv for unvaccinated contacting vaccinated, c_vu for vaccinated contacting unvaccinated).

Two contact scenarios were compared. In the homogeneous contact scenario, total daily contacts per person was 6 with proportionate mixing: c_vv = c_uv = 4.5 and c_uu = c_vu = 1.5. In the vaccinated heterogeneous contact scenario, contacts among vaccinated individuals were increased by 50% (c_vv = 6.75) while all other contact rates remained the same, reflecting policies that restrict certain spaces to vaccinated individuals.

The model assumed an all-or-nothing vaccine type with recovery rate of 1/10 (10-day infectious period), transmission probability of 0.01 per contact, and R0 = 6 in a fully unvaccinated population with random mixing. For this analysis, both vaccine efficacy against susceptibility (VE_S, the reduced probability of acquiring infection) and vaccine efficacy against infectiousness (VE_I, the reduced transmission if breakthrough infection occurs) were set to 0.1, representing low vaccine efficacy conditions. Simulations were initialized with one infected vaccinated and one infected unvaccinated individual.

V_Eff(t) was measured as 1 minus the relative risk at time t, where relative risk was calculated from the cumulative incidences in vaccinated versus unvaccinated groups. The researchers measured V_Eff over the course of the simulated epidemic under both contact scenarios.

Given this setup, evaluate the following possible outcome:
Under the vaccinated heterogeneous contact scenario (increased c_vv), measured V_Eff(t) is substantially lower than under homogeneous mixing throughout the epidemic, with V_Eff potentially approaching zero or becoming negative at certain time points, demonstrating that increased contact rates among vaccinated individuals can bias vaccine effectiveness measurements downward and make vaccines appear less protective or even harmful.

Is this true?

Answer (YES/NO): NO